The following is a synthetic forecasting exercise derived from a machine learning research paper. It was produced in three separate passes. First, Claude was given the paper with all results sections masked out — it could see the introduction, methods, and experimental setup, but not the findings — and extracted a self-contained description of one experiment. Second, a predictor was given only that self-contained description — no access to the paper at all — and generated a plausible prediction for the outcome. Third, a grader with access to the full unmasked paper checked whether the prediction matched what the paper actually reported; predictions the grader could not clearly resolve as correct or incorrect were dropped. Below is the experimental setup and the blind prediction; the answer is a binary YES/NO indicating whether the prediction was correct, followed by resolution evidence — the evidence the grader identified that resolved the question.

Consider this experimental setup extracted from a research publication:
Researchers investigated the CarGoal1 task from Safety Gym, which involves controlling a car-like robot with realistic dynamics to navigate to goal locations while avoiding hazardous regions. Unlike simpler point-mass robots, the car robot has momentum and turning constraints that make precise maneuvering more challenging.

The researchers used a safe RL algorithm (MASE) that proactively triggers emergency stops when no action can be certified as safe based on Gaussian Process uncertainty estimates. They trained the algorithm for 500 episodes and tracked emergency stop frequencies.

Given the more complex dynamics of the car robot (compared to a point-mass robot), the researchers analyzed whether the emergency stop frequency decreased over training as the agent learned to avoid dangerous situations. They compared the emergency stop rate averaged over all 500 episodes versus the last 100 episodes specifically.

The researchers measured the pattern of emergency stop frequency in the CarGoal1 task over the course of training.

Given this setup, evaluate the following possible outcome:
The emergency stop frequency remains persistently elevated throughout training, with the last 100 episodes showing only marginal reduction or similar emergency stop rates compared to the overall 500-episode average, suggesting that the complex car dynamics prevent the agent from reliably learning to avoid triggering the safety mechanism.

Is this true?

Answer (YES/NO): NO